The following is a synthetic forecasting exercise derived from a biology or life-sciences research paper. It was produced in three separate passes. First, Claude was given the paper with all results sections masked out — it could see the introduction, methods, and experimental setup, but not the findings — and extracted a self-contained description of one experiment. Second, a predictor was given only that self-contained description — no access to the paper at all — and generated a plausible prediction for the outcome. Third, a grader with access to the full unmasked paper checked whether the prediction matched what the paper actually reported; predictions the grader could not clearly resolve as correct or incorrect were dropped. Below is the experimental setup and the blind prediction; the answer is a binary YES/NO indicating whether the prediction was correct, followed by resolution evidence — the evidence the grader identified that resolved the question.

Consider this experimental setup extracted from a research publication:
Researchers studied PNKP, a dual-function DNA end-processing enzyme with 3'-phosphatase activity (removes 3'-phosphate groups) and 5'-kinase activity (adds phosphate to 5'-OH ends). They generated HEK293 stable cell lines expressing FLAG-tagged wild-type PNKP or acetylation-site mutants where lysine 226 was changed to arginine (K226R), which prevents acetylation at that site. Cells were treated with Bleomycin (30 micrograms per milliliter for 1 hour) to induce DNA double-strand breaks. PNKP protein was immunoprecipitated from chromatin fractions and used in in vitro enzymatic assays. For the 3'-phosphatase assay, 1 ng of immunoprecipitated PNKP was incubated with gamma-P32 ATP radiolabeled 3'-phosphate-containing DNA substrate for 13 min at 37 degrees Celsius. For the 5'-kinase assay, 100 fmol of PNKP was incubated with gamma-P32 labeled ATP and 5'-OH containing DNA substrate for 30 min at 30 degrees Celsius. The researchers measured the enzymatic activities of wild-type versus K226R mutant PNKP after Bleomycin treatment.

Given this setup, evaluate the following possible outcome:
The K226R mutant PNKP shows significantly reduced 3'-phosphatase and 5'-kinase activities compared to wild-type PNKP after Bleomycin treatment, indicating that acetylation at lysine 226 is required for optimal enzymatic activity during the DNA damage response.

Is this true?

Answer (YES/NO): NO